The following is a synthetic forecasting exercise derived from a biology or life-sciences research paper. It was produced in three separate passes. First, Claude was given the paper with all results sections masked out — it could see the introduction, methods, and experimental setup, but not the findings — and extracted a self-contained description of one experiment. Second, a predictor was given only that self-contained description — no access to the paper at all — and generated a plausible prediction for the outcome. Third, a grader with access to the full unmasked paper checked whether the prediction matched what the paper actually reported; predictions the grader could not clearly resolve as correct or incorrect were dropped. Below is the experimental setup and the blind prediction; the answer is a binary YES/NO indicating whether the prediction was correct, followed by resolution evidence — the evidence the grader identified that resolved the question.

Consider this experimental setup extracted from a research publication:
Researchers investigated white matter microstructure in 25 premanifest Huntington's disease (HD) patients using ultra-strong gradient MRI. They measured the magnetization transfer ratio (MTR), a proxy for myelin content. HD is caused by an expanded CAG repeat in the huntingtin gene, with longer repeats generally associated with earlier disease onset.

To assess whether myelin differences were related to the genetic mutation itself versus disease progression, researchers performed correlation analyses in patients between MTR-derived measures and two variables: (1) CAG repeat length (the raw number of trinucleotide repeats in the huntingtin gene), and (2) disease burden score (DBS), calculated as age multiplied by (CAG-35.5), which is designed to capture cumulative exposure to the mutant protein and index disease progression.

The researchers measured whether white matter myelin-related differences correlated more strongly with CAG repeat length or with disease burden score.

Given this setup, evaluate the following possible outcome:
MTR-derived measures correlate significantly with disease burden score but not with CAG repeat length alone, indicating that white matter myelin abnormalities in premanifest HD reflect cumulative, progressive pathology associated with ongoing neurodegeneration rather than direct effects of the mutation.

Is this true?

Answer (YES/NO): NO